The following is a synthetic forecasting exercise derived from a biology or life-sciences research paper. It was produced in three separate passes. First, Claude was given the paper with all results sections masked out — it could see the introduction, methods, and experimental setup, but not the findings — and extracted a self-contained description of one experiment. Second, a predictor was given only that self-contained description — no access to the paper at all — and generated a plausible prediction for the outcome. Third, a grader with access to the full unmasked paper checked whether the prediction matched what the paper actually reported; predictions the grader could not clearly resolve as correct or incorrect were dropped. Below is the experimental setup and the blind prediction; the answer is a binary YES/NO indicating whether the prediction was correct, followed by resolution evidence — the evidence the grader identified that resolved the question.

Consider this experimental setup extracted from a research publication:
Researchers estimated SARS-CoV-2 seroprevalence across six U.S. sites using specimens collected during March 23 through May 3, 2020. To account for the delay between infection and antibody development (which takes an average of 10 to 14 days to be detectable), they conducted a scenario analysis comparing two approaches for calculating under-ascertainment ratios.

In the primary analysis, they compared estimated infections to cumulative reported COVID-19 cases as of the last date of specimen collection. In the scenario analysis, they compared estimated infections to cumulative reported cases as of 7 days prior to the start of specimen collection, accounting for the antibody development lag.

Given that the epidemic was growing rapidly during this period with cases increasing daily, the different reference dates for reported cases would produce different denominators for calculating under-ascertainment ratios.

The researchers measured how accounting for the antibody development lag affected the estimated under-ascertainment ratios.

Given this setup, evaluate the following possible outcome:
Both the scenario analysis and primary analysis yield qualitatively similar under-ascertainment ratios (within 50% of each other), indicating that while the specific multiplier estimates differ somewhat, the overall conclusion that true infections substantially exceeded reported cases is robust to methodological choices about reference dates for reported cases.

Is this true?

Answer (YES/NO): NO